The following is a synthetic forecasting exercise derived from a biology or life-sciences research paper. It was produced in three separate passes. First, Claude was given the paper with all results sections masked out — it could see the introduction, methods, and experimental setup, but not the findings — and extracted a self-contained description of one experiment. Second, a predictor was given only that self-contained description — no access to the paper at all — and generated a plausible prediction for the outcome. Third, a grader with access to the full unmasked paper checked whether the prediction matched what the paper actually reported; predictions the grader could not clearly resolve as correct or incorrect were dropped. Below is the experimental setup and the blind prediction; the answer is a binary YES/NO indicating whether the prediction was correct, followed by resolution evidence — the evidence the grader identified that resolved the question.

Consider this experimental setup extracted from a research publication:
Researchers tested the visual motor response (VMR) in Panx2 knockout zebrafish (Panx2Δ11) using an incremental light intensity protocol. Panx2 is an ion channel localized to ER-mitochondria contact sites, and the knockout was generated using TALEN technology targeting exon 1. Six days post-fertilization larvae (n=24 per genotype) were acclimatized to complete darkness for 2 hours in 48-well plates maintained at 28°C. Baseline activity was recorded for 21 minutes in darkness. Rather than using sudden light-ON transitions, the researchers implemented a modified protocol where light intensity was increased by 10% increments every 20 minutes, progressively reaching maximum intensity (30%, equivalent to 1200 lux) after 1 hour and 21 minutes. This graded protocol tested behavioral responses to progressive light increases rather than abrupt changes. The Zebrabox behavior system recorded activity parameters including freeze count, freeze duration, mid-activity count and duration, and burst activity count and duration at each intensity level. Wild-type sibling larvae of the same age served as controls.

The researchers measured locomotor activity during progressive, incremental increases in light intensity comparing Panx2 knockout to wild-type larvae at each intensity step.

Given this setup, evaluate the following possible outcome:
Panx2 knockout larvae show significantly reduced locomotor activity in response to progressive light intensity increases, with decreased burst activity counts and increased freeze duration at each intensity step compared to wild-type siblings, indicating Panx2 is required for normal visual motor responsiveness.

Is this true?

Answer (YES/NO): NO